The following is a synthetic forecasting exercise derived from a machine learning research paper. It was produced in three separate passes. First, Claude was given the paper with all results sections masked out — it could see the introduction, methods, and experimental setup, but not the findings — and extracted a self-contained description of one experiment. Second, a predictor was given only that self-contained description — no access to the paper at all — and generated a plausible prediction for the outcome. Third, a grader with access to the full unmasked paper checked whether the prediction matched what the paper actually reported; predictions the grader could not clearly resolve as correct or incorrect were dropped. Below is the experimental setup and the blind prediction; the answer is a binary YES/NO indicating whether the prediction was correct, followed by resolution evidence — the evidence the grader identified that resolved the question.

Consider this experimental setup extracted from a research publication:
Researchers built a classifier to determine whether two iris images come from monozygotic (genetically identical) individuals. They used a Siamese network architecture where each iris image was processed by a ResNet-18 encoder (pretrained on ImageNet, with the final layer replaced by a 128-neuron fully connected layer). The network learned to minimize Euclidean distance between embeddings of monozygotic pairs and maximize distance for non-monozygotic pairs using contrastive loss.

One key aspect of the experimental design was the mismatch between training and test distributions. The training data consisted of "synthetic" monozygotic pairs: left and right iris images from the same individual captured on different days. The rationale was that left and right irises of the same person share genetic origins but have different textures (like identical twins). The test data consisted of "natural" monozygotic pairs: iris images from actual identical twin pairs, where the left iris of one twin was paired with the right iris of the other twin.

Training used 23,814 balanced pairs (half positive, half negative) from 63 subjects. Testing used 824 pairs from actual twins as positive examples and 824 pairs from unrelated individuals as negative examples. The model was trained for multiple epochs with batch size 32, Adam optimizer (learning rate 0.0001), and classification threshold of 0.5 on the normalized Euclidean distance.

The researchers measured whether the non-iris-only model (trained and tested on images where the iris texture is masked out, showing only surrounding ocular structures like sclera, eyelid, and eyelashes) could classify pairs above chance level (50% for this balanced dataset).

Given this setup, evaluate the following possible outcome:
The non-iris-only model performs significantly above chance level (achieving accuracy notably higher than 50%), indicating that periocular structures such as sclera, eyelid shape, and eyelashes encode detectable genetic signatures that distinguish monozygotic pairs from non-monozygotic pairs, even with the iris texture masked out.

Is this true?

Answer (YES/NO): YES